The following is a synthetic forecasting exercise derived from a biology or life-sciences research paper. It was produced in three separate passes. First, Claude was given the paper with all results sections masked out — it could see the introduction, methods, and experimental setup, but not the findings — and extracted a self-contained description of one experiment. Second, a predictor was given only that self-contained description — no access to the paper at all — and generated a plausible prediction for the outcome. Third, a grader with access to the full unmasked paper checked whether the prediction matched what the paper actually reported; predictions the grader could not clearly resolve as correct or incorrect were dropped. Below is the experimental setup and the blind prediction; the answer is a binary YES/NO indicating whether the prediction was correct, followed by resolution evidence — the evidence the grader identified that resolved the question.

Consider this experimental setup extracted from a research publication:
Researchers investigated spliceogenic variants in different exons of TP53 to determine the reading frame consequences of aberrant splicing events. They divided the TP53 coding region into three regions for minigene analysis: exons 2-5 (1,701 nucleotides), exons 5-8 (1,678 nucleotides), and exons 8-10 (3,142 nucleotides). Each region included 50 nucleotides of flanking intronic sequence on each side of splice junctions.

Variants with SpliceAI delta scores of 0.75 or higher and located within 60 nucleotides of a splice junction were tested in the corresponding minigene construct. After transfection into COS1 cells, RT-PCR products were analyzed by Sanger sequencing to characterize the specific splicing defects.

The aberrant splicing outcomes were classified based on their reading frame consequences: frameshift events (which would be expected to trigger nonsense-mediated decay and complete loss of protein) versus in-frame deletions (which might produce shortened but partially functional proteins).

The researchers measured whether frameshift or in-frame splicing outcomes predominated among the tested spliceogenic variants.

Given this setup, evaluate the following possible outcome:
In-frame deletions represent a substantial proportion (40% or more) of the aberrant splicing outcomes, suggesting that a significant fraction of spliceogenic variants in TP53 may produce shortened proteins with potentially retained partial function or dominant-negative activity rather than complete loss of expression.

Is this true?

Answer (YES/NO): NO